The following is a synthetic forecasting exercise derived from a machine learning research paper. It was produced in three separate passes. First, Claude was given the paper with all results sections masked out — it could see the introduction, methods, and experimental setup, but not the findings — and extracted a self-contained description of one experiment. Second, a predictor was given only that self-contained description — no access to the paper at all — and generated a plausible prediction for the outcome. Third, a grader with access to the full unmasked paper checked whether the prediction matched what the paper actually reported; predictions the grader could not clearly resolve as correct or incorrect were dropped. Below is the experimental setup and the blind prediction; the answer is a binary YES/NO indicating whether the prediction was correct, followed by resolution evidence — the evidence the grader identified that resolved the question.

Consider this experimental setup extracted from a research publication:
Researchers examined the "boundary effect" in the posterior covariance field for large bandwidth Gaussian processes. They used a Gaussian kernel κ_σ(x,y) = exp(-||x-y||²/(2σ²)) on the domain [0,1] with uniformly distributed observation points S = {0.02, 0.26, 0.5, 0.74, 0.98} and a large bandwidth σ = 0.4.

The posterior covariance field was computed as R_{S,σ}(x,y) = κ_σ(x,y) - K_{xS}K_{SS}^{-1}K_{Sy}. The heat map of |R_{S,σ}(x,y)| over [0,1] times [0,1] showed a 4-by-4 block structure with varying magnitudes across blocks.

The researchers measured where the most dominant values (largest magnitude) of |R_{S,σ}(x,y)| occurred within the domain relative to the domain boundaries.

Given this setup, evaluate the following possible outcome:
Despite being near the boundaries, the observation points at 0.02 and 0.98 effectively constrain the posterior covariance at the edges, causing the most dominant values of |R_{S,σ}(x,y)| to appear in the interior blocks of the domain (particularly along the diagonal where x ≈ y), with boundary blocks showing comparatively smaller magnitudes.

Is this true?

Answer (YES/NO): NO